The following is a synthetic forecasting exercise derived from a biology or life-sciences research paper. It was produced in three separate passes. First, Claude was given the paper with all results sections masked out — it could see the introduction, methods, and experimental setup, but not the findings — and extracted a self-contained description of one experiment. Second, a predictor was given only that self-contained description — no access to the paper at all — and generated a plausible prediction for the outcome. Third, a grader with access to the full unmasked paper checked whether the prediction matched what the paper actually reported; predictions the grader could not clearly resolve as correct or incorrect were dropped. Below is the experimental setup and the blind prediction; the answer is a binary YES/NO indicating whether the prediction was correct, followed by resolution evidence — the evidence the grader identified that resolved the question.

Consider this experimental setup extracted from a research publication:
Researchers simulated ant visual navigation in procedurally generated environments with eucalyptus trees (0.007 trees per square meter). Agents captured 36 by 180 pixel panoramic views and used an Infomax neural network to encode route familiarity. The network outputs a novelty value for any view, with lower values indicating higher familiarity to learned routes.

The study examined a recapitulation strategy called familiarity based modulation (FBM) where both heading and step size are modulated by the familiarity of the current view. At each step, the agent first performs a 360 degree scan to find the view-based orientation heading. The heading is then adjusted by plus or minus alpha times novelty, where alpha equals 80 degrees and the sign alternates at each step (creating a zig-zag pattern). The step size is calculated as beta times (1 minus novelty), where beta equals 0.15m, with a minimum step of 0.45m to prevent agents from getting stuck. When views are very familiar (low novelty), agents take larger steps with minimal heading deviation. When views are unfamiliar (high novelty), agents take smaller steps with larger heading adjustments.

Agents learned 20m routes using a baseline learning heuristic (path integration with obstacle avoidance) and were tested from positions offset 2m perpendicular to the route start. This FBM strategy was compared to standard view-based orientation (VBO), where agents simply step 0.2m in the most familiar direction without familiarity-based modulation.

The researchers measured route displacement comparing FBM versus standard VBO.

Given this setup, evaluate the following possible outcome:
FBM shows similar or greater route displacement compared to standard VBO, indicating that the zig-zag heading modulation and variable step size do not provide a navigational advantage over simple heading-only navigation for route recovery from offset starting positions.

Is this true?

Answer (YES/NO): YES